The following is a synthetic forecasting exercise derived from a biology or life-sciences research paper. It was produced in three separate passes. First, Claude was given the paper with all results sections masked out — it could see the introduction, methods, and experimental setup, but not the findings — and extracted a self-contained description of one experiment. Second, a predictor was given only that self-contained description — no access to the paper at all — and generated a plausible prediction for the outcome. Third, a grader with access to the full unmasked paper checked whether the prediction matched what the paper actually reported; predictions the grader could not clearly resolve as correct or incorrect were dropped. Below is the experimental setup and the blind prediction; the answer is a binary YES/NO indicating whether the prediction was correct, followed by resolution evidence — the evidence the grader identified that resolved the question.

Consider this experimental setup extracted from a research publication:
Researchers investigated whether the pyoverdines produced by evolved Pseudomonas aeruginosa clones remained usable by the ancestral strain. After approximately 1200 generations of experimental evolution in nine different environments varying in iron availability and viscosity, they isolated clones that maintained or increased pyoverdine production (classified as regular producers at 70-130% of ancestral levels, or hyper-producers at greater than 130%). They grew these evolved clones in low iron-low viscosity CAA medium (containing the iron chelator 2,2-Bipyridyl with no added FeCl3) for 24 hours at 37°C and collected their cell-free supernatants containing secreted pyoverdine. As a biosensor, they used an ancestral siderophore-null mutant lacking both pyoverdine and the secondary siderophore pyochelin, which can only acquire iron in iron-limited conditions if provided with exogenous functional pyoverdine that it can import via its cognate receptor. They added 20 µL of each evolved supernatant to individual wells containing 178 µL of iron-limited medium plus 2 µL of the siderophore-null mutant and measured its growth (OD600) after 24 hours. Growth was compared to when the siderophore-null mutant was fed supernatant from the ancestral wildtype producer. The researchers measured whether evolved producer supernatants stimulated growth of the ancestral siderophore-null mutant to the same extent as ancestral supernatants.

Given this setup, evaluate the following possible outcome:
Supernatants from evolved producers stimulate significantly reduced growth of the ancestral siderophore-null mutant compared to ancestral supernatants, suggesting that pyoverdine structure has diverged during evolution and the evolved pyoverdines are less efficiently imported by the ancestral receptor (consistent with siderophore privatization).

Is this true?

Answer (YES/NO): NO